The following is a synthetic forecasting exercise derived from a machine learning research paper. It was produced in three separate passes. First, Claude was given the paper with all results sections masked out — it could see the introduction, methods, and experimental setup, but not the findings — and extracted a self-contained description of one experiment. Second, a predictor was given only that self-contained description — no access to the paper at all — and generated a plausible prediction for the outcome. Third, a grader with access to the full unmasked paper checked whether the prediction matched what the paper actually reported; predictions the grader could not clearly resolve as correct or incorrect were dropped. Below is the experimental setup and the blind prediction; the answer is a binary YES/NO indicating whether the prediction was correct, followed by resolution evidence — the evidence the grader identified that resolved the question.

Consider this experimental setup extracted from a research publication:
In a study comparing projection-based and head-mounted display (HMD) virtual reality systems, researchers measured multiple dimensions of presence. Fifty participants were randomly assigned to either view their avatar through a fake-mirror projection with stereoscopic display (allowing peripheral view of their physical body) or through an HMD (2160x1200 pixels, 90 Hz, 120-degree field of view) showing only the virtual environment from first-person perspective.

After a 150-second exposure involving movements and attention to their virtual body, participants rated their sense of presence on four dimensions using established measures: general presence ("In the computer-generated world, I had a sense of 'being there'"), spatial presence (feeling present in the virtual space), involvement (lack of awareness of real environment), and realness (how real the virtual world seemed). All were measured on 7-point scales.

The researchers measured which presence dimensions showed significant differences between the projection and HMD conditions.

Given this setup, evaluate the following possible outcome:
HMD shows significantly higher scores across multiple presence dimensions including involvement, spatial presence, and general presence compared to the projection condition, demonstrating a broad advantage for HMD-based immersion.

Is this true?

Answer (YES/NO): YES